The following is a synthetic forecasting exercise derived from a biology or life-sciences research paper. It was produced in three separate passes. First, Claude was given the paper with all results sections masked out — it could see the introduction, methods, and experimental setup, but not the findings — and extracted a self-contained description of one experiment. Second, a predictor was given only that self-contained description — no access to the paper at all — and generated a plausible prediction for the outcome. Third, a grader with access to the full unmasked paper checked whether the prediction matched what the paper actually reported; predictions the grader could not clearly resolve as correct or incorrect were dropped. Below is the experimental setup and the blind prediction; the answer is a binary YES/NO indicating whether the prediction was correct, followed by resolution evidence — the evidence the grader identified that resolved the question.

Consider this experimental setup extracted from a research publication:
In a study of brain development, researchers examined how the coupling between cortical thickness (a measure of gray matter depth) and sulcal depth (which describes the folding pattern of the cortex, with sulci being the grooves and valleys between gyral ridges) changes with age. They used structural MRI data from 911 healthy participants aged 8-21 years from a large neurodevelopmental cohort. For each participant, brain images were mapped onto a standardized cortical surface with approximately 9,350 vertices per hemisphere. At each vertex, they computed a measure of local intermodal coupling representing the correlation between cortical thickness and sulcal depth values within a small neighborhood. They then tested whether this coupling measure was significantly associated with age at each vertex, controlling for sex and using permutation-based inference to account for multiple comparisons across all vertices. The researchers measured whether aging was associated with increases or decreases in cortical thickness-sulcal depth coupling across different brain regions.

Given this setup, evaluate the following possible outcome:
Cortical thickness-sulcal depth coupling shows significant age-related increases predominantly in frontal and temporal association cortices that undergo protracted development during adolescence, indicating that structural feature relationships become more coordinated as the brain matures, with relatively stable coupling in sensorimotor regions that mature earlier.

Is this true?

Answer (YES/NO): NO